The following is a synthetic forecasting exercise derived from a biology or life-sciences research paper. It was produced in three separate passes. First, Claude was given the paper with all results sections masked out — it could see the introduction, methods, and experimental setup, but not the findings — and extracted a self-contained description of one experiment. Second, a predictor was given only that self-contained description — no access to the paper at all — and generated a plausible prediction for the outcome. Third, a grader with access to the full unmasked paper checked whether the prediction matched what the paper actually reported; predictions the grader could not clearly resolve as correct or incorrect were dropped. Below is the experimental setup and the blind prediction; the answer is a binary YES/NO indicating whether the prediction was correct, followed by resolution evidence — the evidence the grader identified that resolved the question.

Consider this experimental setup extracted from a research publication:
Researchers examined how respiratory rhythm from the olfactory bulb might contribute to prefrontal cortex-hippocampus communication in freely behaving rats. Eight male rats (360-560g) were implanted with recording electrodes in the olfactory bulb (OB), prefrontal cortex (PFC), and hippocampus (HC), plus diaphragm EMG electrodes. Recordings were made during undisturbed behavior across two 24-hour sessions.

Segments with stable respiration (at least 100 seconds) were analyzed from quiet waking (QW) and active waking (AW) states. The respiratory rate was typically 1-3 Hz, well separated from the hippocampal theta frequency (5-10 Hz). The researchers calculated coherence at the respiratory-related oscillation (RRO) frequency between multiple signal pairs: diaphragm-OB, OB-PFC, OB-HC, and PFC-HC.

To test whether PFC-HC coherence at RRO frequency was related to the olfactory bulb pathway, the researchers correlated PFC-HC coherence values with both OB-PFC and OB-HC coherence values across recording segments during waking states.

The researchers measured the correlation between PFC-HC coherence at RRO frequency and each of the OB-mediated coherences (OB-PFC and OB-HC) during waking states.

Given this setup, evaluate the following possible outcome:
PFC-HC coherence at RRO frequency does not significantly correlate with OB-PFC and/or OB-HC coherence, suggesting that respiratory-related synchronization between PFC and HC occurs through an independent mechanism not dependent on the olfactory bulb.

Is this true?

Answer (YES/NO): NO